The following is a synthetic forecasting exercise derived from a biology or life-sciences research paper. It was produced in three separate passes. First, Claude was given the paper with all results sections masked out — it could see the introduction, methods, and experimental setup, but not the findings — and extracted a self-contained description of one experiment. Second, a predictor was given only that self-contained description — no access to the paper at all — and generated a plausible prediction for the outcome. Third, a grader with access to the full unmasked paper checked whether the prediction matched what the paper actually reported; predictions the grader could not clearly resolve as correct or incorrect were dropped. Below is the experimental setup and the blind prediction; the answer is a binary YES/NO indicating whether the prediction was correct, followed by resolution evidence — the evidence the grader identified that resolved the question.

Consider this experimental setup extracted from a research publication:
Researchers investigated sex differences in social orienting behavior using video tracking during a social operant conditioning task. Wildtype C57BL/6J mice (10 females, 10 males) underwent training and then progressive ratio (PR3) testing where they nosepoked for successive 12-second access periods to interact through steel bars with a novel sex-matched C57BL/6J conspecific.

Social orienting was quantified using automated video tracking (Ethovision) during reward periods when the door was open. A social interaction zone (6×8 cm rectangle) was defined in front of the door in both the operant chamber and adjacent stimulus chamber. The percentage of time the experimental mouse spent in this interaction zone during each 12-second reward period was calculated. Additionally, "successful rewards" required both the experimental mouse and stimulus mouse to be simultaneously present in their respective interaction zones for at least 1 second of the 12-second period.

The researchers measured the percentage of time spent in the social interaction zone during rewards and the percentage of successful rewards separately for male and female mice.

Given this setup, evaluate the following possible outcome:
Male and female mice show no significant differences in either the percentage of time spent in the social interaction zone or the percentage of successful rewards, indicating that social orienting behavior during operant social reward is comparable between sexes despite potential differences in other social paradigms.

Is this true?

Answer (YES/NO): NO